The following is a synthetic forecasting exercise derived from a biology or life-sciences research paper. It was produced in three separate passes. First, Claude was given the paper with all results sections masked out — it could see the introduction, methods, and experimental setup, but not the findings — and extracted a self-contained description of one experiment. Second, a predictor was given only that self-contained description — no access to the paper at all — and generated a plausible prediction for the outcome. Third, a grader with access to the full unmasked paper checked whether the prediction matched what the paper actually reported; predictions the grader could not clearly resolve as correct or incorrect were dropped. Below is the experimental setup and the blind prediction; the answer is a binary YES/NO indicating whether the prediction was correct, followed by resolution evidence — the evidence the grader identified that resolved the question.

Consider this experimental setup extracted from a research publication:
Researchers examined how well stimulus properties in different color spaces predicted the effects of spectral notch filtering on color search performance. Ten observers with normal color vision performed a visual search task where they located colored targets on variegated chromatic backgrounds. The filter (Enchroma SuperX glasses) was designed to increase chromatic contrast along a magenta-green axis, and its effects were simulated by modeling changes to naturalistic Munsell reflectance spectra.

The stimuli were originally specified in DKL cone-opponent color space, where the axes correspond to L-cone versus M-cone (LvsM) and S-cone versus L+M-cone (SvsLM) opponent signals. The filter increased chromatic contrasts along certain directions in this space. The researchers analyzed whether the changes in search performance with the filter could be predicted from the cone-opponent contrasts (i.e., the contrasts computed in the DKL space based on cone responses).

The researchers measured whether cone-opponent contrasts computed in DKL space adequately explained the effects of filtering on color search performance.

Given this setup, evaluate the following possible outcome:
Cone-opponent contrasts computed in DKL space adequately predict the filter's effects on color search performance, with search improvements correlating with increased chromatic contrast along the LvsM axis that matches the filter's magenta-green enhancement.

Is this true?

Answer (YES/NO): NO